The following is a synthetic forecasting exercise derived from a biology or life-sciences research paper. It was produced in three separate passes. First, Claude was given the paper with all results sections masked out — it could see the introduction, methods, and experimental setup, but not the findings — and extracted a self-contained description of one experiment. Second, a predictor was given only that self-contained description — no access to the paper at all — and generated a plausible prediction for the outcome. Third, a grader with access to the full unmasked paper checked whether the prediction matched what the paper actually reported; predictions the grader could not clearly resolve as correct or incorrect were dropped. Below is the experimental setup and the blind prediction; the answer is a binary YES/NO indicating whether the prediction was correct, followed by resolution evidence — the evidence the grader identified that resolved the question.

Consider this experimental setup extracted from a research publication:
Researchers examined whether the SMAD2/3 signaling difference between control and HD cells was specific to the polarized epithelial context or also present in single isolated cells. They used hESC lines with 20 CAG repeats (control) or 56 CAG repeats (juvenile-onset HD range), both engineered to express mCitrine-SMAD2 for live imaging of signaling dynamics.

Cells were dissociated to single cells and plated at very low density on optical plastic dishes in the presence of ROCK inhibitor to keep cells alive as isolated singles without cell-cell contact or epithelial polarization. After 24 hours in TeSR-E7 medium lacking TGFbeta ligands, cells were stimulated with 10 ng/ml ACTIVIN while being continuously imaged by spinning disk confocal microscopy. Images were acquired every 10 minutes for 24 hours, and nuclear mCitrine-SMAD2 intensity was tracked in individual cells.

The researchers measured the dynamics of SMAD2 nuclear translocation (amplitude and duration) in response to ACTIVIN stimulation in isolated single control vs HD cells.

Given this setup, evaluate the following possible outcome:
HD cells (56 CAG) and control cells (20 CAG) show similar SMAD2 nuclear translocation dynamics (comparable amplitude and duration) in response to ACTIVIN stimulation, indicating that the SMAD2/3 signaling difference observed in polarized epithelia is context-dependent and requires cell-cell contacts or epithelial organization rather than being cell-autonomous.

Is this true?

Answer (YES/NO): YES